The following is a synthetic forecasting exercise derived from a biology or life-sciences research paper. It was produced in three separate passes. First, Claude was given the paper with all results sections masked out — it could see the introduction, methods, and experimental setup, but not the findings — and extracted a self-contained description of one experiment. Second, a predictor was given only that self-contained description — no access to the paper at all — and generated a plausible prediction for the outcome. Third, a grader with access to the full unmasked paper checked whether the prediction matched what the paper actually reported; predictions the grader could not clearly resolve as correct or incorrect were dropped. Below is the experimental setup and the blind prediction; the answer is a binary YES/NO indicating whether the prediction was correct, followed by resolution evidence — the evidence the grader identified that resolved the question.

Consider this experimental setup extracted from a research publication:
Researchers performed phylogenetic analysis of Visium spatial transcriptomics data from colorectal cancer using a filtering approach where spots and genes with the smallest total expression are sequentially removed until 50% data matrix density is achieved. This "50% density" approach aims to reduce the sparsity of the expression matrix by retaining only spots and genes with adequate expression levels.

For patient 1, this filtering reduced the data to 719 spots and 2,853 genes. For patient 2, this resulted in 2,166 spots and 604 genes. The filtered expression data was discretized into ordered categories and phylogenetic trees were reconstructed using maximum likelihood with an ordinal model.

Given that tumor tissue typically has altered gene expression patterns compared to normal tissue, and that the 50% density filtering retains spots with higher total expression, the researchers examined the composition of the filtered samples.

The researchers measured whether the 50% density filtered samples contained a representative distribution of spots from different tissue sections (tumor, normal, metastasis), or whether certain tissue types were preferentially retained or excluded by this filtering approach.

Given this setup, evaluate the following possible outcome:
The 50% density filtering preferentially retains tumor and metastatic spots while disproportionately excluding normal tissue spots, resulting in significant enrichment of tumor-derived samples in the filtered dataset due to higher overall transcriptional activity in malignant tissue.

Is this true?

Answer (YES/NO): YES